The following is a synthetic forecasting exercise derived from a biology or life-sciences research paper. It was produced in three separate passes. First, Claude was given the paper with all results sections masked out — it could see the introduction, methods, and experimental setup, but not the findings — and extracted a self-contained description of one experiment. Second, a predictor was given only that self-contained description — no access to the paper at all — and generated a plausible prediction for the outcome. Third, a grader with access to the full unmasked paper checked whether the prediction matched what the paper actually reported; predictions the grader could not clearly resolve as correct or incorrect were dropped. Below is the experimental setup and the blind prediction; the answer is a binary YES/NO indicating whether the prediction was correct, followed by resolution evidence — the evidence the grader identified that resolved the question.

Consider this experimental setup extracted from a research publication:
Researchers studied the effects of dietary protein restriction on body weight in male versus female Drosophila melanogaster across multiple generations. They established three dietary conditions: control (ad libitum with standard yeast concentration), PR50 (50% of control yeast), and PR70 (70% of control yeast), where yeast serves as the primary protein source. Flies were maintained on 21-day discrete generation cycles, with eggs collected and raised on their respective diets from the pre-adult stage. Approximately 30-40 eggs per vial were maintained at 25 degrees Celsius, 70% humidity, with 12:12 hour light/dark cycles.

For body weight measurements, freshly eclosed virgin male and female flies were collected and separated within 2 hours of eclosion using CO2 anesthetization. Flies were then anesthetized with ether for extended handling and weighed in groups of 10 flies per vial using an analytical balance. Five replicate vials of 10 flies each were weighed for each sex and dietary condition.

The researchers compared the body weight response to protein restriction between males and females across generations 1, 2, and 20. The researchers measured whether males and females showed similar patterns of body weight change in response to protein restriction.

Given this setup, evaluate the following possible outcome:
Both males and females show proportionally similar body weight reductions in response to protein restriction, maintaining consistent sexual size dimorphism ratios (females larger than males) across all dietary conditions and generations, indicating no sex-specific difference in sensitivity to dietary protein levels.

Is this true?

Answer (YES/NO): NO